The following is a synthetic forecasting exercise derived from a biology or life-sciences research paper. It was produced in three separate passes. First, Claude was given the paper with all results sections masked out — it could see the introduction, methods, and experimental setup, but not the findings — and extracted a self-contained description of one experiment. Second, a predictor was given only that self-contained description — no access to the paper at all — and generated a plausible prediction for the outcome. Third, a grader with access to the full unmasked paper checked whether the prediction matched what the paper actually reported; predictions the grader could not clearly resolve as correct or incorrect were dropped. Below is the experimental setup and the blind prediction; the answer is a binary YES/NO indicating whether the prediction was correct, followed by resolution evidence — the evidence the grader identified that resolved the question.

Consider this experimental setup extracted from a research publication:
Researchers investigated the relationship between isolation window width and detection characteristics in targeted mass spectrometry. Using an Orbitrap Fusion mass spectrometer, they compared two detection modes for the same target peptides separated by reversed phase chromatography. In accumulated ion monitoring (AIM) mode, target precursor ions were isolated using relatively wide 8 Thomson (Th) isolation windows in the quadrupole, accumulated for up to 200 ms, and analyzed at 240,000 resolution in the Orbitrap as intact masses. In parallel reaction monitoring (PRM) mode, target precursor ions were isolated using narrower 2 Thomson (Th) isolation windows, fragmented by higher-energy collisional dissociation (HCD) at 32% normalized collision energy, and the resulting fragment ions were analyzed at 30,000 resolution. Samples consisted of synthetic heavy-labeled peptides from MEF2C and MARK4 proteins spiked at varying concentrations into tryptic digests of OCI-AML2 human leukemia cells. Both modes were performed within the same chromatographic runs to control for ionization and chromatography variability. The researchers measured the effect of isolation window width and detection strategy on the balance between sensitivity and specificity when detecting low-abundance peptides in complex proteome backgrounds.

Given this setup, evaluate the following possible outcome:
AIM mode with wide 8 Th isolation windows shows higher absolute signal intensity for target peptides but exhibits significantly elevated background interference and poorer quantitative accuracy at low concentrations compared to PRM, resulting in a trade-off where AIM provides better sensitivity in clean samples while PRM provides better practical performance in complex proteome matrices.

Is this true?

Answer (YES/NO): NO